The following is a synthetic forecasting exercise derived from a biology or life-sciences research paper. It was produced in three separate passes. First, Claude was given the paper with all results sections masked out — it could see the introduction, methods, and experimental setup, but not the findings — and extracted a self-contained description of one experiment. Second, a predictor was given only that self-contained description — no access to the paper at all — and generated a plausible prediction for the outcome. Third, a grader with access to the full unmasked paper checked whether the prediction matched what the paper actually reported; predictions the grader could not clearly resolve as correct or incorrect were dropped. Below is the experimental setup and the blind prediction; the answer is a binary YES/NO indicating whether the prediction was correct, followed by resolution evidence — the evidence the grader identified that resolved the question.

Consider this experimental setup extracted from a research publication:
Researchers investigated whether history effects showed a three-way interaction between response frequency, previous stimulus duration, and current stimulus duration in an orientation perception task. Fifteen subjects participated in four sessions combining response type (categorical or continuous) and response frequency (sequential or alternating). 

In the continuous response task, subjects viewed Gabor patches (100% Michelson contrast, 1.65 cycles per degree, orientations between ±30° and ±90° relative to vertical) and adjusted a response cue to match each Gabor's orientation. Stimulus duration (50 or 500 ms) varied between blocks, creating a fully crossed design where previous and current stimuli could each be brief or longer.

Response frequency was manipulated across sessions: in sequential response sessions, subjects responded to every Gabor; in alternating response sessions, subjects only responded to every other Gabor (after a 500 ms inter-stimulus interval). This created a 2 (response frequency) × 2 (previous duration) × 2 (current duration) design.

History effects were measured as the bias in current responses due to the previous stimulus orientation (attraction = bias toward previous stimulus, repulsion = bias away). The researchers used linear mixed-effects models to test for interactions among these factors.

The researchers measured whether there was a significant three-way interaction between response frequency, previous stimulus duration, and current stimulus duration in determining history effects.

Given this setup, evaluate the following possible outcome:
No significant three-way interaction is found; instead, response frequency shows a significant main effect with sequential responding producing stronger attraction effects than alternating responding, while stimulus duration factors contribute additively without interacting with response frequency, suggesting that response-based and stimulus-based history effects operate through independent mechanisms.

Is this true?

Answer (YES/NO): NO